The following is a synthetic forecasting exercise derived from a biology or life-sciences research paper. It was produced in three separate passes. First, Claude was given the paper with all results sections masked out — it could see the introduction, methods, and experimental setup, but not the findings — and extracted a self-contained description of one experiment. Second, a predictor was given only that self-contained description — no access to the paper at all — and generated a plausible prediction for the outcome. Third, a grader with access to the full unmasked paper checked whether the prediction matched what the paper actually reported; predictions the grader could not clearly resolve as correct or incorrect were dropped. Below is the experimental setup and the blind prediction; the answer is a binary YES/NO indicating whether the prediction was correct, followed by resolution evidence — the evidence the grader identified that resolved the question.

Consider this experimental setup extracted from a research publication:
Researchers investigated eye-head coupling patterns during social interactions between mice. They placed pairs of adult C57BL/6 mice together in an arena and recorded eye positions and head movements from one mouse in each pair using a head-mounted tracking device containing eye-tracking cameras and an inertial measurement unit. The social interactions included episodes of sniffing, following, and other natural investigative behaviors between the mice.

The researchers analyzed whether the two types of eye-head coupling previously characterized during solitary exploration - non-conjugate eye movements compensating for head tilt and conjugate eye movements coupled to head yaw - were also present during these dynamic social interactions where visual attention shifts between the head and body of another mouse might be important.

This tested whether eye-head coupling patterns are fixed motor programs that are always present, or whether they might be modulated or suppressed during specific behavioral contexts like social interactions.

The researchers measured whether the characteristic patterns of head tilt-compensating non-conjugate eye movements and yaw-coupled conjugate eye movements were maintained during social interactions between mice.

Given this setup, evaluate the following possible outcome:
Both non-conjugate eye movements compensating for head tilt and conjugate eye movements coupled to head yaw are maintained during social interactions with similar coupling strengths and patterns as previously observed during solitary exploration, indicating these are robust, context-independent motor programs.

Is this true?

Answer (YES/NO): YES